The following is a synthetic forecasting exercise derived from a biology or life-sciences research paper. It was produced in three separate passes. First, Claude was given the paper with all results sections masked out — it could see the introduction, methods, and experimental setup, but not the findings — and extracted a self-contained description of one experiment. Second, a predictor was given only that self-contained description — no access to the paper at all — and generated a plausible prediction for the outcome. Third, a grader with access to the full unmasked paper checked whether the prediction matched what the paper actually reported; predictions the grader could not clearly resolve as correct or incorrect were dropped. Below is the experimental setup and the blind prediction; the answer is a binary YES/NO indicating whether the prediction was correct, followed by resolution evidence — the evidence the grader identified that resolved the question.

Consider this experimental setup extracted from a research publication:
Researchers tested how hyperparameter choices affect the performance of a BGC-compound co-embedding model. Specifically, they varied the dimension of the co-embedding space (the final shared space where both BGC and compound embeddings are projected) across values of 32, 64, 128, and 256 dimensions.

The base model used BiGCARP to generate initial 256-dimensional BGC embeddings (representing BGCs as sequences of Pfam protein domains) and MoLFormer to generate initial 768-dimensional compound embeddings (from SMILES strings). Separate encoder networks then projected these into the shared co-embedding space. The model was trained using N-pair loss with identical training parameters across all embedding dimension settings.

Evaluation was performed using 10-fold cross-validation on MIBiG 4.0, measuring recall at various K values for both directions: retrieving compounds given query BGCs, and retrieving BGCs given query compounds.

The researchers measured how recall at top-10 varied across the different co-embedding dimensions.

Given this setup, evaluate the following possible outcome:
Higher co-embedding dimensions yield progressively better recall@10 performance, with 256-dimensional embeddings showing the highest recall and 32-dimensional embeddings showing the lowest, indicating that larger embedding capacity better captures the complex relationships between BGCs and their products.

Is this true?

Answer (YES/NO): NO